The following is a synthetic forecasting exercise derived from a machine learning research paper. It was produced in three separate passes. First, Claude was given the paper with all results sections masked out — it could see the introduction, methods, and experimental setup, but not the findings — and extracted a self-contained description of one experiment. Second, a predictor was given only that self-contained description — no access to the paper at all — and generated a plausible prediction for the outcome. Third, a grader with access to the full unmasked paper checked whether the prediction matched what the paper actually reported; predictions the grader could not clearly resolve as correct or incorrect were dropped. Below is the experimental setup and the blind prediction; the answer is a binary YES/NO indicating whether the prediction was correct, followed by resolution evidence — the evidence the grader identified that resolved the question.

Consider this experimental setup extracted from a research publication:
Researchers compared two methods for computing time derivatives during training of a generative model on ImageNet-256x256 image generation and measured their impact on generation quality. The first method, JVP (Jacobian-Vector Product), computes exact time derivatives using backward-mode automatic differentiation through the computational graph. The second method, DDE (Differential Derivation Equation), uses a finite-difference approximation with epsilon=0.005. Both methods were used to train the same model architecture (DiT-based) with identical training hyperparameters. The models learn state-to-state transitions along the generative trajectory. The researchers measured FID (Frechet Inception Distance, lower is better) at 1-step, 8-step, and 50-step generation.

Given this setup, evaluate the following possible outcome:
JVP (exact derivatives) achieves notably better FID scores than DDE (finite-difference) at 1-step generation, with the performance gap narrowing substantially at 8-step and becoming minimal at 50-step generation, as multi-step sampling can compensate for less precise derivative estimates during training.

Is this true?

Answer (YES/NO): NO